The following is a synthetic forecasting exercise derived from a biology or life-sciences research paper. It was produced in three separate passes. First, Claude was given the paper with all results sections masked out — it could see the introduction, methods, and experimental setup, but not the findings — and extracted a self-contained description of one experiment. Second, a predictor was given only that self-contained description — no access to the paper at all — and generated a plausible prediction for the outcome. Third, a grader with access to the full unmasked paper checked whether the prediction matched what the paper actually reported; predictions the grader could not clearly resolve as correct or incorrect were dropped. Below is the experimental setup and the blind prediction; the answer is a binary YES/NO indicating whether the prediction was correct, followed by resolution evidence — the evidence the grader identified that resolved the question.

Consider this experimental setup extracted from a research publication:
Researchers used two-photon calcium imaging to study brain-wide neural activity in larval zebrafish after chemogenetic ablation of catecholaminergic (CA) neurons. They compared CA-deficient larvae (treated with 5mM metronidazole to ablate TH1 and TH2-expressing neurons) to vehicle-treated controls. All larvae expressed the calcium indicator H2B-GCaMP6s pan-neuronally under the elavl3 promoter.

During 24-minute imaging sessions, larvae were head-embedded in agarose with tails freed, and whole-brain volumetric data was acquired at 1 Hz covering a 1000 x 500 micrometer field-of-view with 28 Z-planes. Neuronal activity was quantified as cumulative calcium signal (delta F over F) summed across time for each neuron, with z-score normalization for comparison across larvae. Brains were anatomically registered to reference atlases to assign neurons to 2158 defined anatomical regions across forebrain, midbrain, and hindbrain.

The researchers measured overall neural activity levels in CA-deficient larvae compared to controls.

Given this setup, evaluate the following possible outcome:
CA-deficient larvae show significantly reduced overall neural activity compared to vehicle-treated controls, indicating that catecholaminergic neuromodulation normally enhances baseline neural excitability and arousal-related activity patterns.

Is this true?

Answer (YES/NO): NO